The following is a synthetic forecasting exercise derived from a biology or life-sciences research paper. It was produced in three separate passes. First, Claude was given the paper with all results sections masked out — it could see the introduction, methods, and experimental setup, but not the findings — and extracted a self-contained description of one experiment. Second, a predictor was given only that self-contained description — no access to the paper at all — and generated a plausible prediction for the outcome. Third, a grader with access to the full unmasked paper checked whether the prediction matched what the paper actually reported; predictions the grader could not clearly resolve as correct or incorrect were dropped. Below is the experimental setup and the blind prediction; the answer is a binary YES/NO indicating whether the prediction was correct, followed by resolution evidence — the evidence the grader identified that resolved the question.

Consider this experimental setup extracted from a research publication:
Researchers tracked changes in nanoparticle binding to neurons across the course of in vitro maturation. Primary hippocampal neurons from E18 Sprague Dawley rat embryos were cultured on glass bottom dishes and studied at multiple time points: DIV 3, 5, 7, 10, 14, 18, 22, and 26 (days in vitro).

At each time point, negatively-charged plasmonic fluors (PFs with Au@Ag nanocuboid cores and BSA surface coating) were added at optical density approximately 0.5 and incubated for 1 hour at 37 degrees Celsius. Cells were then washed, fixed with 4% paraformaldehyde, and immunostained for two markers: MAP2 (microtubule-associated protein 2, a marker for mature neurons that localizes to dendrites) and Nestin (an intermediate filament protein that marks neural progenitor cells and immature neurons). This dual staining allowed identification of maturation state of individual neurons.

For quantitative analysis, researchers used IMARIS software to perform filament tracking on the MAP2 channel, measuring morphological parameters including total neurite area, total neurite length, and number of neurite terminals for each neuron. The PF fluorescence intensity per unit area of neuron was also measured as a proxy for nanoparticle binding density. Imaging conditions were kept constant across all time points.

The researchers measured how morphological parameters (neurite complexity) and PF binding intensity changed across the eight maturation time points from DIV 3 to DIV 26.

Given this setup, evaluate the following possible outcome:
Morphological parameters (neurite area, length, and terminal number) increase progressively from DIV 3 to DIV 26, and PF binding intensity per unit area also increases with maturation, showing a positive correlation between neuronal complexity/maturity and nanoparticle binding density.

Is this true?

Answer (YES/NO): YES